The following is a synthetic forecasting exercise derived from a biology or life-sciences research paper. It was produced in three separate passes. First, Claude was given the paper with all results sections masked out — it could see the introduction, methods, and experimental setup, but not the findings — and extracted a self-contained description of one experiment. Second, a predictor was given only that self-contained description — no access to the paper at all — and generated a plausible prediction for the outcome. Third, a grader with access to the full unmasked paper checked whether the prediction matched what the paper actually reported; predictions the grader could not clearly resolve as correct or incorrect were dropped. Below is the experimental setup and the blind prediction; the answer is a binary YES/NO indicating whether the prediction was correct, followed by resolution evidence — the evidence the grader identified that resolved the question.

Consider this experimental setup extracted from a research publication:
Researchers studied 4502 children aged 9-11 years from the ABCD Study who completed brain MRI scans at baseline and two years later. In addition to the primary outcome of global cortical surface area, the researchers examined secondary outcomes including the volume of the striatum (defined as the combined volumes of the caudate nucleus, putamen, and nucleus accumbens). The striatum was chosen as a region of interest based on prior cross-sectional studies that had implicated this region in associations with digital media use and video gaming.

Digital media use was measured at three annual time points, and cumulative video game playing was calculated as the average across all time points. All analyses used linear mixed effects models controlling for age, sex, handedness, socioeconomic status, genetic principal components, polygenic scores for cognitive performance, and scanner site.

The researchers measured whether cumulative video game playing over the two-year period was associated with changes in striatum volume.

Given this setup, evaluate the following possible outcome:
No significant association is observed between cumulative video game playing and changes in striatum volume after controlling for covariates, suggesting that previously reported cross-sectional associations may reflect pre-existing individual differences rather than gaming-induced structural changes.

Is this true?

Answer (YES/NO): NO